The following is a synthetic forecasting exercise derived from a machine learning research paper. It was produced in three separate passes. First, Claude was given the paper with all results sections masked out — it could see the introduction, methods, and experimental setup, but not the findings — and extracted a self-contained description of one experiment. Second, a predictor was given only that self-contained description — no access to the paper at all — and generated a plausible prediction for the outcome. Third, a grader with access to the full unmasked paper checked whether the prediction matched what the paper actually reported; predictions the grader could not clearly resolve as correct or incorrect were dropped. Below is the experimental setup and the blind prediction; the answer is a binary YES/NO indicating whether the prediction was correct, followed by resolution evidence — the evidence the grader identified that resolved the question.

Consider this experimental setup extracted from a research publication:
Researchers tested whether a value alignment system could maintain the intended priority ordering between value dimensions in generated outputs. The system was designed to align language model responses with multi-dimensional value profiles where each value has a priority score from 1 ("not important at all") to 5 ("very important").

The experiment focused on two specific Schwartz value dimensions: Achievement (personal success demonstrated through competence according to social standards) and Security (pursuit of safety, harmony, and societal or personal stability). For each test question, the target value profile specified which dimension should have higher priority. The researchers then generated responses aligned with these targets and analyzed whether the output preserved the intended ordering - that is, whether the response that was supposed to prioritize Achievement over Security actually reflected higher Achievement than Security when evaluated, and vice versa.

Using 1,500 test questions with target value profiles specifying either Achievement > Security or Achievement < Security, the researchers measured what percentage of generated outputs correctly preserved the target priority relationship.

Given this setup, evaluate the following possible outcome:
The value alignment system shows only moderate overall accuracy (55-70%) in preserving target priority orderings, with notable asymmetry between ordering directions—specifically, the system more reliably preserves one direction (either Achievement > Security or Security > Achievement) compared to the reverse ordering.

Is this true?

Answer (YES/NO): NO